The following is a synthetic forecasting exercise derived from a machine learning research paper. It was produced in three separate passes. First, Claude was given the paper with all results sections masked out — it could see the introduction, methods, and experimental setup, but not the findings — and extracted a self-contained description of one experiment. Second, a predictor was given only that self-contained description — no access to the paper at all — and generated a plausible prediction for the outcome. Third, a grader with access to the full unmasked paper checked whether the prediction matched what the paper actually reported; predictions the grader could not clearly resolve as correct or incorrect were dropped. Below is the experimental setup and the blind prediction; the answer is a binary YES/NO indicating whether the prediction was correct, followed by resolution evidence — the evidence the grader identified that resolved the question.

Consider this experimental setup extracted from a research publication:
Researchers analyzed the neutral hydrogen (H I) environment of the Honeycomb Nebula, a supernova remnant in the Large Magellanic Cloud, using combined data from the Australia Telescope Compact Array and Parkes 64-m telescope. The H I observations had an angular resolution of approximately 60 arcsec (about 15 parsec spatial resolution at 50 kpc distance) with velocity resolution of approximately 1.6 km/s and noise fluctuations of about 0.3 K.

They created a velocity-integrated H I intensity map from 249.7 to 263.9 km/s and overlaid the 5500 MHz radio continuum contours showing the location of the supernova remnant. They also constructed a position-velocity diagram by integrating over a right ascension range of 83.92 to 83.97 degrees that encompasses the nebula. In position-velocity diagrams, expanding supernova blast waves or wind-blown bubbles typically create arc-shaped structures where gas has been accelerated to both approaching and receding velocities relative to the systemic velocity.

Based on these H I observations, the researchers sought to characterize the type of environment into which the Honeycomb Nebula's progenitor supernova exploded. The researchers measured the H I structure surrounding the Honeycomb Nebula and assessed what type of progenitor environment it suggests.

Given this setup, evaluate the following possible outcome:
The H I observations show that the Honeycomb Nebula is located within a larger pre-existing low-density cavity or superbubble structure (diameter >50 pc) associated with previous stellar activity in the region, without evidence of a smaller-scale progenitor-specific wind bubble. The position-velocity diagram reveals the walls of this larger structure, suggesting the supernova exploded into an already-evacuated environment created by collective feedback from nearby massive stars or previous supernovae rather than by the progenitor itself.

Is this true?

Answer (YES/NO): NO